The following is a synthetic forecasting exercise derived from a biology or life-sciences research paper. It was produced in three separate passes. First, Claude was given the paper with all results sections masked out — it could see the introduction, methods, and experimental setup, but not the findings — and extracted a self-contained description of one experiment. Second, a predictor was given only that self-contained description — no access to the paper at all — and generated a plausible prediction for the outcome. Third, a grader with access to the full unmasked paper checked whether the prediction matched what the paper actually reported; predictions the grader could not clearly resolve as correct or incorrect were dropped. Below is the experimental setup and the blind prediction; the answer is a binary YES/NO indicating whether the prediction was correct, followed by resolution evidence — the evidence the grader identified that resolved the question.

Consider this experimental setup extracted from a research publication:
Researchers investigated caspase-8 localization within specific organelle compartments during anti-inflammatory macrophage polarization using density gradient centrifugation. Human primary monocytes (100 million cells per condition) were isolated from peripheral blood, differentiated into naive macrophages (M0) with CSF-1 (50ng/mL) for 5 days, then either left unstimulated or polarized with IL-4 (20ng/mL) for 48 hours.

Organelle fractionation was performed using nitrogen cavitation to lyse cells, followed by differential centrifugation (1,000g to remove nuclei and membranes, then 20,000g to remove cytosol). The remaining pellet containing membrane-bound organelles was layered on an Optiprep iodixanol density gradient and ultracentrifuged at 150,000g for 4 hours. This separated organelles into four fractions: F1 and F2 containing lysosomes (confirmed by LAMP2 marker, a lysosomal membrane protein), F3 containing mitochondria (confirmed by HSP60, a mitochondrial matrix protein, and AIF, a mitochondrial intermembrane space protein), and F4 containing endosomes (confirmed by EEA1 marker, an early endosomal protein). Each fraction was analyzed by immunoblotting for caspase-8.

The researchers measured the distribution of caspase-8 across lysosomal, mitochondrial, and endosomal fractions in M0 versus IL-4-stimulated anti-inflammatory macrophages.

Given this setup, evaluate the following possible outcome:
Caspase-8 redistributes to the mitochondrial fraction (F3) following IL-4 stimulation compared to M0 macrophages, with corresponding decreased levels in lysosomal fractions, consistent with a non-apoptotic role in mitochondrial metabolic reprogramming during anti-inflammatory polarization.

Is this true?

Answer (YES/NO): NO